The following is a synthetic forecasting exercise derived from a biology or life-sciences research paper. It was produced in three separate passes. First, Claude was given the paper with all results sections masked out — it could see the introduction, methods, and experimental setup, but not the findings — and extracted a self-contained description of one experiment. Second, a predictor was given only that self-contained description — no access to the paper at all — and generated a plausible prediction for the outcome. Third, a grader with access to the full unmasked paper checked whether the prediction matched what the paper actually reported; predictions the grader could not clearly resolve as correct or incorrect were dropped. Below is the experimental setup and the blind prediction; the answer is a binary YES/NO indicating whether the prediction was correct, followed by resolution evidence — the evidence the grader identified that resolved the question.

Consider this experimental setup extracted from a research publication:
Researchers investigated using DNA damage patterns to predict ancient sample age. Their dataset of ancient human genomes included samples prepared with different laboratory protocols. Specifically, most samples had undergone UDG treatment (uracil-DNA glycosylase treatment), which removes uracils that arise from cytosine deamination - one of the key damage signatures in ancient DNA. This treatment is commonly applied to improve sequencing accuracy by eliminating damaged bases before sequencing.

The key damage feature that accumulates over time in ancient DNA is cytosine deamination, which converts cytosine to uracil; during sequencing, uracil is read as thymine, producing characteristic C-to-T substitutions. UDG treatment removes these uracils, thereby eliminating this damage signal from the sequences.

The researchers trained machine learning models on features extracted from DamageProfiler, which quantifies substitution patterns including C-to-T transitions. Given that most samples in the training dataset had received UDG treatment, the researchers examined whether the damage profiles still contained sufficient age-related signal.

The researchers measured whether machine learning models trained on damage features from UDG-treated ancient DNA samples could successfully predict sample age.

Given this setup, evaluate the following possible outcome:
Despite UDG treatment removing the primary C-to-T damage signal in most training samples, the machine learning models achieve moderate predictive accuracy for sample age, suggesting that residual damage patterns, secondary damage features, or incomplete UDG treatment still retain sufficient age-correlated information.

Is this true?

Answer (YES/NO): NO